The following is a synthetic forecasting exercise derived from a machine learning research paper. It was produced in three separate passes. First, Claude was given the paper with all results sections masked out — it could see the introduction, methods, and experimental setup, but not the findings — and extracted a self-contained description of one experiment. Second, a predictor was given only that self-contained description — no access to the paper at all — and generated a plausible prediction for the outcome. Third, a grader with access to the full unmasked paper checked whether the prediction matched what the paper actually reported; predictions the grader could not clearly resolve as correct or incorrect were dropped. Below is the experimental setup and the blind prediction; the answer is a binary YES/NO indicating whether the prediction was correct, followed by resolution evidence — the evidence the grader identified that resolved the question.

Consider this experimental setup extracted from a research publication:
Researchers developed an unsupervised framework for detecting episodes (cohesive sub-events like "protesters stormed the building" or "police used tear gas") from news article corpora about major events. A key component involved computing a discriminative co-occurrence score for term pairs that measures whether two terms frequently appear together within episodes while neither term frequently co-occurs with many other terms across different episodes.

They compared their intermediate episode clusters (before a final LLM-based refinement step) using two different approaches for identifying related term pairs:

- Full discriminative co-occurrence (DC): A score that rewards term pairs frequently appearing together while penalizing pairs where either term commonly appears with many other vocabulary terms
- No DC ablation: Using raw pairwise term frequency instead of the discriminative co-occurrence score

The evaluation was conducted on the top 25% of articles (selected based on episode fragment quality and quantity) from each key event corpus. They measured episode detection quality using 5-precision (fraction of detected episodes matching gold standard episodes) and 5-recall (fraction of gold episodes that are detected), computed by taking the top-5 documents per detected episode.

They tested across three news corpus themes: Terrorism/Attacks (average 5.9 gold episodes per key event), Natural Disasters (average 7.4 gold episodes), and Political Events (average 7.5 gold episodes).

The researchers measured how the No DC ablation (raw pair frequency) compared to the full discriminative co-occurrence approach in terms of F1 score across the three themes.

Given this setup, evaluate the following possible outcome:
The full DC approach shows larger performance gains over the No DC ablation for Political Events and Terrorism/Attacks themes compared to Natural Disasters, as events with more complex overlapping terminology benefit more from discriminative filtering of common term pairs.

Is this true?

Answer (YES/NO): NO